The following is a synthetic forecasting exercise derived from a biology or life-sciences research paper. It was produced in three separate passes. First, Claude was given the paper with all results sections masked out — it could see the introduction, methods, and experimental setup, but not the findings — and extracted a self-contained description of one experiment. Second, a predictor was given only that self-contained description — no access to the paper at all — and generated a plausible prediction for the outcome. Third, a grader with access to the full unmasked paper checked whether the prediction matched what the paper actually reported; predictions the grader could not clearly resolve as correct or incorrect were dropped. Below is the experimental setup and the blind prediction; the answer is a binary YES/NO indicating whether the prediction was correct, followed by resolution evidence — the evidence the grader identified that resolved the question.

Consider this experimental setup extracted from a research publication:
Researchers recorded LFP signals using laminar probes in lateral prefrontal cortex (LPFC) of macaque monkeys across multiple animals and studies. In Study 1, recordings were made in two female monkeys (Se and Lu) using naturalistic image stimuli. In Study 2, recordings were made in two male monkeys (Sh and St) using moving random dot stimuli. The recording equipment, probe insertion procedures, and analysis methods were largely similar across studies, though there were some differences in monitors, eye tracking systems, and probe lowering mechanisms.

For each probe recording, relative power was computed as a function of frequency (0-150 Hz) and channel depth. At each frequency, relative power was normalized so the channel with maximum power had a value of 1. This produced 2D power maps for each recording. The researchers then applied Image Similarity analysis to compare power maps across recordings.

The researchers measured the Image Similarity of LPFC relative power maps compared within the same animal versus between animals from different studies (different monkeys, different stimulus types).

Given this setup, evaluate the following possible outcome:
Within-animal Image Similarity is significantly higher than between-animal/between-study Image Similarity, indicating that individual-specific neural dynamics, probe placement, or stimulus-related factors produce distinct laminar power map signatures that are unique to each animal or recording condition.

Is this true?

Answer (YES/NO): NO